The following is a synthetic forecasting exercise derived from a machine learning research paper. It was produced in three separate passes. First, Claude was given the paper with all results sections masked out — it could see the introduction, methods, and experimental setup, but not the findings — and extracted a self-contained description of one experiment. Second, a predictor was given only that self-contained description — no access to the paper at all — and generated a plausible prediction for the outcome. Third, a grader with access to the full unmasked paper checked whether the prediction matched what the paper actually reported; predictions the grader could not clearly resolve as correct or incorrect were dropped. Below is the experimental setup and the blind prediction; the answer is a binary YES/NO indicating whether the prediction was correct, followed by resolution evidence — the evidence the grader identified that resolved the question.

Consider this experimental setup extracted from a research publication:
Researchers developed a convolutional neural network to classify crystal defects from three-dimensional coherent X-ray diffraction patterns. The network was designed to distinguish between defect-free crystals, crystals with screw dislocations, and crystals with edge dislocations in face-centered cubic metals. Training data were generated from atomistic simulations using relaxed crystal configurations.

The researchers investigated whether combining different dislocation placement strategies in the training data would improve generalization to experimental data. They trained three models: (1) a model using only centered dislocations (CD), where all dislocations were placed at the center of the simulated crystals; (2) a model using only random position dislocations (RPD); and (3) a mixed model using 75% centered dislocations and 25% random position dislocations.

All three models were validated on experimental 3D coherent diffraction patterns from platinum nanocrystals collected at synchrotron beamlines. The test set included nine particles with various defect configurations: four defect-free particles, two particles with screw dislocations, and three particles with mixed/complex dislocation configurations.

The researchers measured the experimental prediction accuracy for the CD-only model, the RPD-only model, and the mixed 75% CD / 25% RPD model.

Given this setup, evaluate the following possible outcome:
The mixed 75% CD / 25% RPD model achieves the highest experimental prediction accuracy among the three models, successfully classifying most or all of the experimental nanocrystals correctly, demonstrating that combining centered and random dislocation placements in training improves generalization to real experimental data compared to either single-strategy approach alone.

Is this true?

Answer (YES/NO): YES